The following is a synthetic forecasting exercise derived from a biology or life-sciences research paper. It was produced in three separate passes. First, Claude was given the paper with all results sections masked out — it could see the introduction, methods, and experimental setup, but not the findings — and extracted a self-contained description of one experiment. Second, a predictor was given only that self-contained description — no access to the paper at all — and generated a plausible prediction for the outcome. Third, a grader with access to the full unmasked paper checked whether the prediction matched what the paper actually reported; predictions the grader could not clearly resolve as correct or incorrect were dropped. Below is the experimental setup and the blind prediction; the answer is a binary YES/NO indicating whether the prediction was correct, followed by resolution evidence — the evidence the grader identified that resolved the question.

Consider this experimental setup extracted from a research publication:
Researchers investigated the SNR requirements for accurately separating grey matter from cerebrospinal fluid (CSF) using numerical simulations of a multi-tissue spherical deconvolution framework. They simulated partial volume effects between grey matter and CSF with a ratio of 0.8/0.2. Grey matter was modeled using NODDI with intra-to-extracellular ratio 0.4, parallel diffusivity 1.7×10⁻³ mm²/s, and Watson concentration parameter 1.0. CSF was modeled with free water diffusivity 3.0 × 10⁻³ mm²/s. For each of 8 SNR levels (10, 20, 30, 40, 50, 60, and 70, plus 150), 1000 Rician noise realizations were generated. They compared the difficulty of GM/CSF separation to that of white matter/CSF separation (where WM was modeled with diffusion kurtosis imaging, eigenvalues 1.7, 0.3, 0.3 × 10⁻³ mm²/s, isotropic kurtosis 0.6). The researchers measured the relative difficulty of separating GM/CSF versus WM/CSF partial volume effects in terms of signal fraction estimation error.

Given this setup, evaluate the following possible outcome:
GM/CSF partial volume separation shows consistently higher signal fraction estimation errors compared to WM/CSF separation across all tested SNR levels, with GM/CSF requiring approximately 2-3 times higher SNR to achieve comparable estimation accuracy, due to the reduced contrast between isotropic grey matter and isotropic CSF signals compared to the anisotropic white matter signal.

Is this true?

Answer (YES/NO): NO